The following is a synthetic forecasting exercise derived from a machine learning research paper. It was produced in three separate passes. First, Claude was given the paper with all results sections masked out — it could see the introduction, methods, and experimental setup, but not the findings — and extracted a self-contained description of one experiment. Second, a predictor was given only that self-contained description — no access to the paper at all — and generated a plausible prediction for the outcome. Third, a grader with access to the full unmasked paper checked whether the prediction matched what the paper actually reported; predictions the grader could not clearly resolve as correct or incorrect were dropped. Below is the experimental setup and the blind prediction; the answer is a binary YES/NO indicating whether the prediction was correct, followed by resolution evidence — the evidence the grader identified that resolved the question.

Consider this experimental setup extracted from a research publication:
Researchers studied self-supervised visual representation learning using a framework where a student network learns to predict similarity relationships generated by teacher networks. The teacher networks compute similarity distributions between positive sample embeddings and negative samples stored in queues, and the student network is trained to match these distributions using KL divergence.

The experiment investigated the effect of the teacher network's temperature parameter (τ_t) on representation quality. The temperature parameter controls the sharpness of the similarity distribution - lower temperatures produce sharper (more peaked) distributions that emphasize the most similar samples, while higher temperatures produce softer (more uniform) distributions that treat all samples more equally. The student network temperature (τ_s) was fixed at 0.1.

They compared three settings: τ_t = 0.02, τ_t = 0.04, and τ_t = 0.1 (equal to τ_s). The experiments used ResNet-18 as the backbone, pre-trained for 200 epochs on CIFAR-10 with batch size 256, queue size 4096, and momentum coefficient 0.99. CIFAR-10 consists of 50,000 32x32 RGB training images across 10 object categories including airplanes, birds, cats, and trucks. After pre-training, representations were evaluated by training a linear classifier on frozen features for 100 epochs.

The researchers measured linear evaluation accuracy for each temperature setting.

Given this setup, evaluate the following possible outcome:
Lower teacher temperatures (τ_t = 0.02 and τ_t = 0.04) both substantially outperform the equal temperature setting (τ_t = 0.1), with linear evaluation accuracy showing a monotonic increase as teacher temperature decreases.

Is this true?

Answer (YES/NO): NO